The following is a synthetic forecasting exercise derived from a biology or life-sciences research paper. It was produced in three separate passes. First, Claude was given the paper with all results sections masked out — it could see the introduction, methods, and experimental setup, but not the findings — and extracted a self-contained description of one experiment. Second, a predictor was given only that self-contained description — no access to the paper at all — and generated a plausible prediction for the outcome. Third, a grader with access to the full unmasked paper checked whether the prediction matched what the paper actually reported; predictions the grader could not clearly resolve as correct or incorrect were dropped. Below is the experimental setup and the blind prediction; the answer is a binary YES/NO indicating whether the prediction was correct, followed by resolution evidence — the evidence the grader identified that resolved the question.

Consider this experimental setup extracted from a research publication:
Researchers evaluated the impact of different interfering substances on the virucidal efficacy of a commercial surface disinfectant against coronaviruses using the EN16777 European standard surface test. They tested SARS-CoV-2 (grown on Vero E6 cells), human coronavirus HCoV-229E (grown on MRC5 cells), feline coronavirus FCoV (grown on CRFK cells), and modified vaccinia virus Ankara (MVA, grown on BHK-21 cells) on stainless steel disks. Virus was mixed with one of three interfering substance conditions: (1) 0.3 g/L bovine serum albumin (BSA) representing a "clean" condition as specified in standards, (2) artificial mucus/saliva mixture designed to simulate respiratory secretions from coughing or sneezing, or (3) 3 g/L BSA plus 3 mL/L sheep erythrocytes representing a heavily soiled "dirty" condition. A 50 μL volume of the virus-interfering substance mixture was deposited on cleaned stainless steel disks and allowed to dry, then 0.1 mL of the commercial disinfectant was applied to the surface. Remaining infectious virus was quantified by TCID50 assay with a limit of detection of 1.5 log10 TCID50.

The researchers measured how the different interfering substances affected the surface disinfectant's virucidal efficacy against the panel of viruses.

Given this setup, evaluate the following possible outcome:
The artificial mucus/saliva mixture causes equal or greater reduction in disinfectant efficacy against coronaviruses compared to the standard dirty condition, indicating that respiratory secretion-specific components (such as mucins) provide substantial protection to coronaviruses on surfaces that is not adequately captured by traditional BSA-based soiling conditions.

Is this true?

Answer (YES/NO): NO